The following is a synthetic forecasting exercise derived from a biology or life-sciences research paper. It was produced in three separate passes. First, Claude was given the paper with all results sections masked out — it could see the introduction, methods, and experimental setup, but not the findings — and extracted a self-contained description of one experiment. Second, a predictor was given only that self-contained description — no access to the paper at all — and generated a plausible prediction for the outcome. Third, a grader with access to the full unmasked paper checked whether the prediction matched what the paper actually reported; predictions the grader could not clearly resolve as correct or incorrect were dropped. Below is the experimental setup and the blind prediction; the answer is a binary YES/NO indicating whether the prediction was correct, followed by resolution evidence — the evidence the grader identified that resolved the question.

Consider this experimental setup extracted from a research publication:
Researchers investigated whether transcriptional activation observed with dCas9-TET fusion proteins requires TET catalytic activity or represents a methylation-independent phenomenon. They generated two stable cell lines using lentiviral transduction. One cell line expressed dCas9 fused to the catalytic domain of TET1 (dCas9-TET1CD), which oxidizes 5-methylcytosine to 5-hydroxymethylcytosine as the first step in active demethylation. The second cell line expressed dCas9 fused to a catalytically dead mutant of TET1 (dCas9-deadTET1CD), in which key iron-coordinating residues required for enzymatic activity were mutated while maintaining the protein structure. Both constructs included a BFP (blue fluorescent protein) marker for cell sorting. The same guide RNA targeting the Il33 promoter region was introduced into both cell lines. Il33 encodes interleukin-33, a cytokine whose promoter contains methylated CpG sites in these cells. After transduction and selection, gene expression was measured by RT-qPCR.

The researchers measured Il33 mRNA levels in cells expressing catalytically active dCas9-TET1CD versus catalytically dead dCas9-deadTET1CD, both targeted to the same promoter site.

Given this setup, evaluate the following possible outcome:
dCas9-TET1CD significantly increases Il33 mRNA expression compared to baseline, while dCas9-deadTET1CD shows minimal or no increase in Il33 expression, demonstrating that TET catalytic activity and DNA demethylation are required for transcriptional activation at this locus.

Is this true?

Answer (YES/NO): NO